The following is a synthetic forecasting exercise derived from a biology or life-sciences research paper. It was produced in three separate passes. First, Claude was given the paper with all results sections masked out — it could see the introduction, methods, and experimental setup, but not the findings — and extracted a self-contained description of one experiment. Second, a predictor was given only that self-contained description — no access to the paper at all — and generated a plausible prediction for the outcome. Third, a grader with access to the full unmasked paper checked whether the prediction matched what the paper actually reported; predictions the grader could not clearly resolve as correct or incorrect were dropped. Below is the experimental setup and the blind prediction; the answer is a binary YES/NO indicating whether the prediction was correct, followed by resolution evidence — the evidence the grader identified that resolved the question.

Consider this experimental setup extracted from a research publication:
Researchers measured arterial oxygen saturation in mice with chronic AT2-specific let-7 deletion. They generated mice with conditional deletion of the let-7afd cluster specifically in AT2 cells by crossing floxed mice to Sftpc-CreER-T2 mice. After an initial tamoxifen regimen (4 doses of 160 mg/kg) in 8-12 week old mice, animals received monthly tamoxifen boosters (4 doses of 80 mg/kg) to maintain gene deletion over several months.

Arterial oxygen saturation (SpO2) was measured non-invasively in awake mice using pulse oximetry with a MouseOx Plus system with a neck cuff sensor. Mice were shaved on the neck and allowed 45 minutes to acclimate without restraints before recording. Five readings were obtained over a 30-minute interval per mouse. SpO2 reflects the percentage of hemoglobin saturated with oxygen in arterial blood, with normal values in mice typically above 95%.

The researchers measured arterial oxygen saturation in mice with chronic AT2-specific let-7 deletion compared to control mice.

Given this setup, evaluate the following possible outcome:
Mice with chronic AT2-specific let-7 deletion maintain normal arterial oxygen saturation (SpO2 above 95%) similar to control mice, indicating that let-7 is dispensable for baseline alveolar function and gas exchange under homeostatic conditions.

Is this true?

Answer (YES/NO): NO